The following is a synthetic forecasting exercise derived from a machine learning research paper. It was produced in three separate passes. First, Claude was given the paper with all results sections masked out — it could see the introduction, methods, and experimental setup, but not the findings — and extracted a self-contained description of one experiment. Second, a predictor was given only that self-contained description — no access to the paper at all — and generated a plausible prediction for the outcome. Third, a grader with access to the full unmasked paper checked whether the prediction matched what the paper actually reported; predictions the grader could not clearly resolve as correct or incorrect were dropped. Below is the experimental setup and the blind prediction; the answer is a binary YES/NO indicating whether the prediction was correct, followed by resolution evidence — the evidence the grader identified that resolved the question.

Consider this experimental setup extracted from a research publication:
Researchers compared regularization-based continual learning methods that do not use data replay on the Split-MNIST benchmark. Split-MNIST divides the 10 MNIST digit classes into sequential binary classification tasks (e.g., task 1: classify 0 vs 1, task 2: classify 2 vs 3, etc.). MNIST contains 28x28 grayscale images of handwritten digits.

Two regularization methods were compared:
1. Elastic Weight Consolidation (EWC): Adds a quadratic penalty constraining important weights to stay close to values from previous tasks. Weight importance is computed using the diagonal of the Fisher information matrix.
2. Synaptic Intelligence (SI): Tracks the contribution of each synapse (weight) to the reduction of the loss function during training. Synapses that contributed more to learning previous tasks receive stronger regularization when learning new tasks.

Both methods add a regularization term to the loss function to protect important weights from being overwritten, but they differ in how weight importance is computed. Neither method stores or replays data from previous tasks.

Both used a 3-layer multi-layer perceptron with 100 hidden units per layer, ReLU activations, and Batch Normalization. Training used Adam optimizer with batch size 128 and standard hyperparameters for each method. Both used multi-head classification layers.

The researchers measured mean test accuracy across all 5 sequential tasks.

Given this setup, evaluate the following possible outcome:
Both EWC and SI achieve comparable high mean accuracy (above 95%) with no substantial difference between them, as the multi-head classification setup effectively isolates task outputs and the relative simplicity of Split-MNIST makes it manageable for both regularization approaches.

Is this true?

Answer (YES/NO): NO